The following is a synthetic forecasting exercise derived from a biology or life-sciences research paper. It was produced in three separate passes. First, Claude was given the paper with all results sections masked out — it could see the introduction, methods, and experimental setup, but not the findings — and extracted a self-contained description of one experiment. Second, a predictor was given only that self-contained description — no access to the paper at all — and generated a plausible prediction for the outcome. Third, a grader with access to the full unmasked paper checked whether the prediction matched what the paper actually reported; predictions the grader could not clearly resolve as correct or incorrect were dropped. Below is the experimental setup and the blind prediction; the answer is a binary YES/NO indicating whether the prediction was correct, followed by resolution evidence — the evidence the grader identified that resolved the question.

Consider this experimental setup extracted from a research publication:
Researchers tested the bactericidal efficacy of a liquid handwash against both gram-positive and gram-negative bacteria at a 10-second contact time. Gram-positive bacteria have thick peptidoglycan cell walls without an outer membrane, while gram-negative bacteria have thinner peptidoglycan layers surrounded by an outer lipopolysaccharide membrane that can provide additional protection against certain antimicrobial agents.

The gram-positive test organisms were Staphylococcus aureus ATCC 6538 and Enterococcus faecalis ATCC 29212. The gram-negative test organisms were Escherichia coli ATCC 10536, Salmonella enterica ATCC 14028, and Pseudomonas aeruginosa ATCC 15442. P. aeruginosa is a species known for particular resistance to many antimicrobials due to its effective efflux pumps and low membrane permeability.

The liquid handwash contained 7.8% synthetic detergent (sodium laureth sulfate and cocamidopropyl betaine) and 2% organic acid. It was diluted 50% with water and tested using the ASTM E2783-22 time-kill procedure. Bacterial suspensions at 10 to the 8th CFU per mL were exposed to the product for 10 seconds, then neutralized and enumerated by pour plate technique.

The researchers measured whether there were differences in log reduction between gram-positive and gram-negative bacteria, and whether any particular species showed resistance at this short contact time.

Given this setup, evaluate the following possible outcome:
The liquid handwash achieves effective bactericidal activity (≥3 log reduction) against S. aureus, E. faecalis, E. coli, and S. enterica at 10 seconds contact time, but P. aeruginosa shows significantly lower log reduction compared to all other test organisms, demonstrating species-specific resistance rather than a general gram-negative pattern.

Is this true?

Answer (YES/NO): NO